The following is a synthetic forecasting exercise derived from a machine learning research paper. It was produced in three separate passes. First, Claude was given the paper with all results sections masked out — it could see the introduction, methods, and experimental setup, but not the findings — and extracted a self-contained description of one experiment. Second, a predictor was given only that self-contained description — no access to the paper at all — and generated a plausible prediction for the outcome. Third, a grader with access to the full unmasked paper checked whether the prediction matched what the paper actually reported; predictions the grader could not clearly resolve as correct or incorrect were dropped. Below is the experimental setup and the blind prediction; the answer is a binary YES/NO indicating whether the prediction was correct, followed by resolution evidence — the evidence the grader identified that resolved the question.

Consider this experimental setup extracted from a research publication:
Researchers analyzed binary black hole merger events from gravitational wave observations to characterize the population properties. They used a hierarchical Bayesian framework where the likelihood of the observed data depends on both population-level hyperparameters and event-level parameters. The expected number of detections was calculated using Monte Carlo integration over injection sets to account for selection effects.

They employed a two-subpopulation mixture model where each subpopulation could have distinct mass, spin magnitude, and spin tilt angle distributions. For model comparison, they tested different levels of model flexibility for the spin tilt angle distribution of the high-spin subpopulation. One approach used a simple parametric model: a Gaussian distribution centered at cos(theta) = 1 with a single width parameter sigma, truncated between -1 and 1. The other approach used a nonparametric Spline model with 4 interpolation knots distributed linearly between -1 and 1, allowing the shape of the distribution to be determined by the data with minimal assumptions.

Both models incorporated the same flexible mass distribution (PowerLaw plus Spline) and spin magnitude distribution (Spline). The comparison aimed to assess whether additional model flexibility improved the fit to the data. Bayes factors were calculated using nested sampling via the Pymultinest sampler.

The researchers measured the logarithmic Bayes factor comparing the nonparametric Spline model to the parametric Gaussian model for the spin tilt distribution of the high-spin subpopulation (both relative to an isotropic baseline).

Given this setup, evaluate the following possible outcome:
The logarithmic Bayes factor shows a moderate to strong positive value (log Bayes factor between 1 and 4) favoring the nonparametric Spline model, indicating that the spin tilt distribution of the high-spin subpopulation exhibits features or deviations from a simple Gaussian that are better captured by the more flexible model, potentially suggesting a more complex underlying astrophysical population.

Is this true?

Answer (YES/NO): YES